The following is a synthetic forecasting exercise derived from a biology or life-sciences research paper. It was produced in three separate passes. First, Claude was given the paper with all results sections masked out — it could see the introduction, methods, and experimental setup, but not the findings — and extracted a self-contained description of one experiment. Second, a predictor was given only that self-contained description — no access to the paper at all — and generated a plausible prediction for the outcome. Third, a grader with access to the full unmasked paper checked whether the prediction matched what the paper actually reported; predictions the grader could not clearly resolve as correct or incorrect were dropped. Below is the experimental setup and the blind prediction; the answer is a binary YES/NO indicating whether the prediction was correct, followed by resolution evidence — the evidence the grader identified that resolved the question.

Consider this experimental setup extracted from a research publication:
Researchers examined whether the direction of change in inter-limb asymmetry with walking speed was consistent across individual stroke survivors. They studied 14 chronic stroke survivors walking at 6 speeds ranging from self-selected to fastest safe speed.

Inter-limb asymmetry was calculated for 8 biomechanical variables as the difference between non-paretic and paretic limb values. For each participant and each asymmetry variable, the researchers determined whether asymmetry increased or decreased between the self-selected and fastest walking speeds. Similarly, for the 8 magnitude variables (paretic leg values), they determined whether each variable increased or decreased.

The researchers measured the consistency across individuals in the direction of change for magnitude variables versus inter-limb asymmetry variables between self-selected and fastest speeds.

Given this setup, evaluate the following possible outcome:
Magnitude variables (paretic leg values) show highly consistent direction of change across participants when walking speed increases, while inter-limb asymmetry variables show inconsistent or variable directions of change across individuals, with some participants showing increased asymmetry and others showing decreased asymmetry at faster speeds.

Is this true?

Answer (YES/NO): YES